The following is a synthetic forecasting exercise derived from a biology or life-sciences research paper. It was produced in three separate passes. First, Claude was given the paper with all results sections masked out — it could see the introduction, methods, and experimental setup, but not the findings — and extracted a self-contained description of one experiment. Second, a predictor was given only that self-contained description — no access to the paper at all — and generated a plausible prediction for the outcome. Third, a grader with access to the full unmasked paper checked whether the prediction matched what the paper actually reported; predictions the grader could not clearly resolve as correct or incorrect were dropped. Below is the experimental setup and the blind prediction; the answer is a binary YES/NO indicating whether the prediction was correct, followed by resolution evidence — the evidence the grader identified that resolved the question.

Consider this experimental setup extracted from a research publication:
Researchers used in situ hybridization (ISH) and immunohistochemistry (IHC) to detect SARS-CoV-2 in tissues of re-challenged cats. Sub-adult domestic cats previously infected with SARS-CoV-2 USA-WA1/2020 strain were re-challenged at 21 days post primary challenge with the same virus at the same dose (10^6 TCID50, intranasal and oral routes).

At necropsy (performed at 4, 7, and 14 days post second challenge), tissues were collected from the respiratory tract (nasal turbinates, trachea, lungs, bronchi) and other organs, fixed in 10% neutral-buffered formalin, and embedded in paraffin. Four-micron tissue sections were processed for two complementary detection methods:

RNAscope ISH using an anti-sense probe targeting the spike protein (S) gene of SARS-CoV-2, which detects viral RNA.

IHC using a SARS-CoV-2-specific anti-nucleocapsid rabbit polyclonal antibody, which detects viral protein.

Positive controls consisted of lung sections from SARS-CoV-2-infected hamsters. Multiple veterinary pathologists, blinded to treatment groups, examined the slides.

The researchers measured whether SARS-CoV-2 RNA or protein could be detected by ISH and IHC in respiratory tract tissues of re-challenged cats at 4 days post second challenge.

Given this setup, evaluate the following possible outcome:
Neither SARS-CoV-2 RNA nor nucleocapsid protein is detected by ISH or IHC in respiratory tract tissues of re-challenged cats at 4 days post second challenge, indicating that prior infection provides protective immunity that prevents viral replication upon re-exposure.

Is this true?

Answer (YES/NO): NO